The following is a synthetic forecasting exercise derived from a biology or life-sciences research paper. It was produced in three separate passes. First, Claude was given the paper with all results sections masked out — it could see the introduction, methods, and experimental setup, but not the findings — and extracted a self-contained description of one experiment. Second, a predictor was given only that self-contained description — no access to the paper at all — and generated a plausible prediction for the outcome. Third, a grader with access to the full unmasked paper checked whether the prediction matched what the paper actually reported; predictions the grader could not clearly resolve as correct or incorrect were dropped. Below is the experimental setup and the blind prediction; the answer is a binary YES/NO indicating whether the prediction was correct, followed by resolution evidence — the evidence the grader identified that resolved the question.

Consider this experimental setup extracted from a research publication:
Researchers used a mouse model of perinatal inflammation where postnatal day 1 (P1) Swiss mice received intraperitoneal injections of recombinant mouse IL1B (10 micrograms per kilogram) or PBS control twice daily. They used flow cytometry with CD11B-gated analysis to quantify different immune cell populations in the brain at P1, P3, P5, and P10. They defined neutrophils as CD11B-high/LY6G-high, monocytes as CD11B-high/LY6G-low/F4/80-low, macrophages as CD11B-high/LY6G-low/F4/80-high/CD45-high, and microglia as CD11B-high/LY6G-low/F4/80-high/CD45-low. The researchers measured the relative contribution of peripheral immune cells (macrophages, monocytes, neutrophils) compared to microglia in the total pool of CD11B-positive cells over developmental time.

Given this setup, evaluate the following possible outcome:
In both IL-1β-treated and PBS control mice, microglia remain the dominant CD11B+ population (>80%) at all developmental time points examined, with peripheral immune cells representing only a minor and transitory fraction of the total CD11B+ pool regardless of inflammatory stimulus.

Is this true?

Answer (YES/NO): YES